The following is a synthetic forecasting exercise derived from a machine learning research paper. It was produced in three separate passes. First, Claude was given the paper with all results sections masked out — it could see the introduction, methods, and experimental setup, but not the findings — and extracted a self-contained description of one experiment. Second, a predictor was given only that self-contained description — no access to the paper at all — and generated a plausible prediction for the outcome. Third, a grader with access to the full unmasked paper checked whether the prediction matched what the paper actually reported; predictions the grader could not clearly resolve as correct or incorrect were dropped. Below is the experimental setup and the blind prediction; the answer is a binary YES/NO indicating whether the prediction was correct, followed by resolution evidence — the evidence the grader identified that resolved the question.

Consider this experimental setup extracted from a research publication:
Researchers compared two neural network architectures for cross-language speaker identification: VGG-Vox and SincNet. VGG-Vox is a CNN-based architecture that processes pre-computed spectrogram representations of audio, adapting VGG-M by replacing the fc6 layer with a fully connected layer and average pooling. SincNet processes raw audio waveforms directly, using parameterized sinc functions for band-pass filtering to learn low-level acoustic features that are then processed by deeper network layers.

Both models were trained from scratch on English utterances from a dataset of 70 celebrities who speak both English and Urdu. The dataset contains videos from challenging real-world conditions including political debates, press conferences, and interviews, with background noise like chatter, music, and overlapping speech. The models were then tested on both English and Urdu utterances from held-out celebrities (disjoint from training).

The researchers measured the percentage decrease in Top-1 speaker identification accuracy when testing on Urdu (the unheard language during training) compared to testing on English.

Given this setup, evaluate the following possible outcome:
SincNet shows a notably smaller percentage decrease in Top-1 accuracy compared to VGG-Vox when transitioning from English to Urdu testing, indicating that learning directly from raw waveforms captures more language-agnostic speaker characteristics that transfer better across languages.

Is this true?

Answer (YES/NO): NO